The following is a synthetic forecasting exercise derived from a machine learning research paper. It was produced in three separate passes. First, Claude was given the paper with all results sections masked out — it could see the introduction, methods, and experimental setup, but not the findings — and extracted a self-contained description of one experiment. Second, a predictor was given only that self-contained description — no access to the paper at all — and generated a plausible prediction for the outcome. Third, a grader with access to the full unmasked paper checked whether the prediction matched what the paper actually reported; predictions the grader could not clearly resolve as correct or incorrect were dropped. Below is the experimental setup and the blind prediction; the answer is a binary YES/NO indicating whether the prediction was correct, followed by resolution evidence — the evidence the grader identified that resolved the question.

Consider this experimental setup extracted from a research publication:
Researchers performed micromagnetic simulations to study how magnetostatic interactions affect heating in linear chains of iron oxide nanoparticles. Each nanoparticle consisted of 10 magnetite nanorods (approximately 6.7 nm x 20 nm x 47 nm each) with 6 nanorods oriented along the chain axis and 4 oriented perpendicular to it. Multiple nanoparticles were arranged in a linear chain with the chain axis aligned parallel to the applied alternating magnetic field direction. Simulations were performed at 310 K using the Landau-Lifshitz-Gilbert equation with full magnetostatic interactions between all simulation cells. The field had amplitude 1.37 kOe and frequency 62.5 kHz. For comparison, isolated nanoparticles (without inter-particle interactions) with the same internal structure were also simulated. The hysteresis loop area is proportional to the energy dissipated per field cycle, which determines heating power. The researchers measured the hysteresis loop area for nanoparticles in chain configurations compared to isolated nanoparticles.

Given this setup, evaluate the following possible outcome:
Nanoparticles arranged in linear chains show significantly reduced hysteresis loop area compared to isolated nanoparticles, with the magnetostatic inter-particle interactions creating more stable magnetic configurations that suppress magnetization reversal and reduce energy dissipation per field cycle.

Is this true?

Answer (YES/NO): NO